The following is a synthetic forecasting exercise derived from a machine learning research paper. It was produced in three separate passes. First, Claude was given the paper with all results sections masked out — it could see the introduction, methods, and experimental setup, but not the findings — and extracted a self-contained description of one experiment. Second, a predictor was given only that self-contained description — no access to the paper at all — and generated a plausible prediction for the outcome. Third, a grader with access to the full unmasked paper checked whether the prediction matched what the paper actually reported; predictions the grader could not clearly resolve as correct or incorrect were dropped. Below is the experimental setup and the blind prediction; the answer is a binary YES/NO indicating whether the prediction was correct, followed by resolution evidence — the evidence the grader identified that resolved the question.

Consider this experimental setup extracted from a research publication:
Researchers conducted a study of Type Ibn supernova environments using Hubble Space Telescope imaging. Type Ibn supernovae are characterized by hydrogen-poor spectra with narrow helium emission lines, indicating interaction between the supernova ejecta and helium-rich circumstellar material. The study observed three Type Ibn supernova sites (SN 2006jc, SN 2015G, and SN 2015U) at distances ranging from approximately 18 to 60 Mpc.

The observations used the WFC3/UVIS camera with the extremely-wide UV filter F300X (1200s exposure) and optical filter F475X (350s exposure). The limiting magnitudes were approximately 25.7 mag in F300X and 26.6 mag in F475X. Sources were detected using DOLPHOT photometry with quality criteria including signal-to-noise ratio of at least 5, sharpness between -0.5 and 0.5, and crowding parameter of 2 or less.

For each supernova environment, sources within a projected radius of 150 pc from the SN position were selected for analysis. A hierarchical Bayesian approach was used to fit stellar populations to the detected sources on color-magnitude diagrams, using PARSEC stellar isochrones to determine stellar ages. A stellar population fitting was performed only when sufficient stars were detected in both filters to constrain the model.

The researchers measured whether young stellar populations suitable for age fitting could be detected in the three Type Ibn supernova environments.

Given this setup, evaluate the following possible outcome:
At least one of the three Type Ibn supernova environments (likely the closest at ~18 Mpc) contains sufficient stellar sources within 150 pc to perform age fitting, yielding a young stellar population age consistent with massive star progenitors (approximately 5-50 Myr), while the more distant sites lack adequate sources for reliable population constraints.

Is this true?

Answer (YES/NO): NO